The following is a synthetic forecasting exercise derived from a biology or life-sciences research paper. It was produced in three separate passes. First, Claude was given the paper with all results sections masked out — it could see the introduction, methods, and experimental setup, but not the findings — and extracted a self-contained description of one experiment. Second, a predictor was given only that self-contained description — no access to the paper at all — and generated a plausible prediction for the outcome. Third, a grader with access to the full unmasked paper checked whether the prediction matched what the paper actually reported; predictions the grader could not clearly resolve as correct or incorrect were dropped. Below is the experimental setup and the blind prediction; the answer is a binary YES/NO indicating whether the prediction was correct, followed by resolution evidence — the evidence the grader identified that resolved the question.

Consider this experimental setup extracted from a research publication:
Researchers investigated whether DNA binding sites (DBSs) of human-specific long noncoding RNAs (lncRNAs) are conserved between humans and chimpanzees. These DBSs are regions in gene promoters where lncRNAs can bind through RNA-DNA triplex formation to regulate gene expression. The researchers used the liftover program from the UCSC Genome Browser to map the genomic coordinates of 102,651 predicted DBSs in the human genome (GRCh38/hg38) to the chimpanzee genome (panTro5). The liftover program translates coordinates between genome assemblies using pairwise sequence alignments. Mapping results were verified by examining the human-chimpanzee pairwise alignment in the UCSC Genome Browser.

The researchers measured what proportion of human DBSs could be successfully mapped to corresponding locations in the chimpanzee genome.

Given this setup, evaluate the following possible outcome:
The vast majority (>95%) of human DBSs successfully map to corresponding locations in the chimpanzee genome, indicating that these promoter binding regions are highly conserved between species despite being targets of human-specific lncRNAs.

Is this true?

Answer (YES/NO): YES